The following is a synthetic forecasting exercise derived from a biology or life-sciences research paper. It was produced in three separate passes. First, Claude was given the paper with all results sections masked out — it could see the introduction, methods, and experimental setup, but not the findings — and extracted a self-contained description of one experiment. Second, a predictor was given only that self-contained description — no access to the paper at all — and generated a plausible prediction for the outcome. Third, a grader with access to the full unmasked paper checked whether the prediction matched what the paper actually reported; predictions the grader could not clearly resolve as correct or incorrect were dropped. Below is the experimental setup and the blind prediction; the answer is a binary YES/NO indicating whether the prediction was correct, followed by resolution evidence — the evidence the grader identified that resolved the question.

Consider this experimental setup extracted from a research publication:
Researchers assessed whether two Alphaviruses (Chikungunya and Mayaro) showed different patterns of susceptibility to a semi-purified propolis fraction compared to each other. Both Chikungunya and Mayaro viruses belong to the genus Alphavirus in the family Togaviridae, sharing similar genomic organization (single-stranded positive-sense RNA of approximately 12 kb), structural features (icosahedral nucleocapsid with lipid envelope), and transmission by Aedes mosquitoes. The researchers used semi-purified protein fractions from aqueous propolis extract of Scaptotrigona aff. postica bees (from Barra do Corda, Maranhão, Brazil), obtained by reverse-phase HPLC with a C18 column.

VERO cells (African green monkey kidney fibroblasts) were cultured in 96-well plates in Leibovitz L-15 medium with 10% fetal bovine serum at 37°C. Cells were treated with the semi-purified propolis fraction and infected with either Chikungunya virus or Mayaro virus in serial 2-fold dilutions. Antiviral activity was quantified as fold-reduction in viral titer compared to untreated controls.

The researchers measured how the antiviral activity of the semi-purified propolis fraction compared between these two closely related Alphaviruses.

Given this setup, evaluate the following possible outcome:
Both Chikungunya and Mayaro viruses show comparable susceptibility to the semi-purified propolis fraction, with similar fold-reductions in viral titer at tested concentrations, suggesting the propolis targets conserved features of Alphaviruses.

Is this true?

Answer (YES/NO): NO